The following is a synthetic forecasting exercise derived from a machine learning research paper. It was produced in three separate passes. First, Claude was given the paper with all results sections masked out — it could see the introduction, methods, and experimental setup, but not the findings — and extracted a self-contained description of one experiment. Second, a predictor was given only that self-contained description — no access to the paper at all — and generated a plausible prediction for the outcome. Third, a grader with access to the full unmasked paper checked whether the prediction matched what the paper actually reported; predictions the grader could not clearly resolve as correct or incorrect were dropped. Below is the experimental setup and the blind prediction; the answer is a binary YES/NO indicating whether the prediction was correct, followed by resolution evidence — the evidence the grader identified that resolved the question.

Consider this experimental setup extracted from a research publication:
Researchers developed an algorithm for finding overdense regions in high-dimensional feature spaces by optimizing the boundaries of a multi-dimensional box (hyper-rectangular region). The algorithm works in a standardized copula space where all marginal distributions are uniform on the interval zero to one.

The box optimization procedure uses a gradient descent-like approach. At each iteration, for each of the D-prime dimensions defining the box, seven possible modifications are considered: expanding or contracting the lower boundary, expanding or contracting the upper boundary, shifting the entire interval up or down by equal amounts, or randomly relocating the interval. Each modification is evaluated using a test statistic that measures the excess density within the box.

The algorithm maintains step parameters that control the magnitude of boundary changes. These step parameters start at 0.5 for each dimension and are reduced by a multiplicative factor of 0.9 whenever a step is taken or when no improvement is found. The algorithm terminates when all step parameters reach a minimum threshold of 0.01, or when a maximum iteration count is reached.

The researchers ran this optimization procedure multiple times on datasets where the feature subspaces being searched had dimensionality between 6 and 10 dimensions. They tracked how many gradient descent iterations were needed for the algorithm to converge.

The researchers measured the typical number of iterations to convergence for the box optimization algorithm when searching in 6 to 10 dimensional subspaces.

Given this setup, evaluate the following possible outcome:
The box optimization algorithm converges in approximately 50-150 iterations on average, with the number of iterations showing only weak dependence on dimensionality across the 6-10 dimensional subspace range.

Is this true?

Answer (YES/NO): NO